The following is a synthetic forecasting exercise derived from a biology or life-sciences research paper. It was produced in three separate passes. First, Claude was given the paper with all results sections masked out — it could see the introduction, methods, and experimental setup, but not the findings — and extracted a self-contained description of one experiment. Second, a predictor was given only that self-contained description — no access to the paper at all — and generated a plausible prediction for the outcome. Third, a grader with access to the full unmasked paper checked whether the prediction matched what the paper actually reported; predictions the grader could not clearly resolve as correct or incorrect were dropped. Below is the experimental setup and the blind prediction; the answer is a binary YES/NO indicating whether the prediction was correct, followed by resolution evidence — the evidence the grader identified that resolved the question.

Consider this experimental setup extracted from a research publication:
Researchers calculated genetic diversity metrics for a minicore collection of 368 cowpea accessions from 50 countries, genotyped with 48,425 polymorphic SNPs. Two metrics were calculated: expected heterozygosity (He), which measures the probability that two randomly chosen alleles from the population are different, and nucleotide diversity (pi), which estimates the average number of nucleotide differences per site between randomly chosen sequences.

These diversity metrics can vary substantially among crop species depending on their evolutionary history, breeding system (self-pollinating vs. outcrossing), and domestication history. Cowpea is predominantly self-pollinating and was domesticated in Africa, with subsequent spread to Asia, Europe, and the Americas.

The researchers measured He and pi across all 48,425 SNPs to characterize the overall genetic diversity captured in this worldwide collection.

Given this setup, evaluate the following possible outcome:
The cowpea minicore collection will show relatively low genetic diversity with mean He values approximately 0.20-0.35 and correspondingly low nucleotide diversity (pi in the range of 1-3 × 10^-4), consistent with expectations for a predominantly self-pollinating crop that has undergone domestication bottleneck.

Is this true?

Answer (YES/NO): NO